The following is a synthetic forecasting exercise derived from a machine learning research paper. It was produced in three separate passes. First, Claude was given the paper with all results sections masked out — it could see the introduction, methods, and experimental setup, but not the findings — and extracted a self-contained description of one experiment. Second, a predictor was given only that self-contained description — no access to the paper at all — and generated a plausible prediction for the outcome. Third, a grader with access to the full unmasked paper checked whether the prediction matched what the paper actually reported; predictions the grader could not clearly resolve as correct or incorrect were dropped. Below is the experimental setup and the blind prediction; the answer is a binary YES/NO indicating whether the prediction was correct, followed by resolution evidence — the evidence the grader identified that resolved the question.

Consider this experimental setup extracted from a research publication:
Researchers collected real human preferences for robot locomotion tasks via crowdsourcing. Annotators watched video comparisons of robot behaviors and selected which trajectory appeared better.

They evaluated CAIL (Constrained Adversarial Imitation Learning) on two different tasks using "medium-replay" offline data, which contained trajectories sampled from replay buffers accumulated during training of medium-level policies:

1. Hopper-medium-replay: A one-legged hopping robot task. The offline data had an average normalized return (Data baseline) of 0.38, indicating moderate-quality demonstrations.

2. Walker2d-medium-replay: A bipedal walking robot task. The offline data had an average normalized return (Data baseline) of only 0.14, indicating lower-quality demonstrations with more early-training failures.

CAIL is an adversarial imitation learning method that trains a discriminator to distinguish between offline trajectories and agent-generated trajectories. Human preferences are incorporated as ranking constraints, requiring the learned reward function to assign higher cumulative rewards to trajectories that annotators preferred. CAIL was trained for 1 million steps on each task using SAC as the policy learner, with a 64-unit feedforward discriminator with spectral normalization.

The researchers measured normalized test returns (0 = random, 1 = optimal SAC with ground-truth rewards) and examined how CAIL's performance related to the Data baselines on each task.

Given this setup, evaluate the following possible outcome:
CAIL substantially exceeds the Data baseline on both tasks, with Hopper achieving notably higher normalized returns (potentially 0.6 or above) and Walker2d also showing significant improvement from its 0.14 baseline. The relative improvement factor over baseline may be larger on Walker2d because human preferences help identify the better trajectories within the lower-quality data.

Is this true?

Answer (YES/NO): NO